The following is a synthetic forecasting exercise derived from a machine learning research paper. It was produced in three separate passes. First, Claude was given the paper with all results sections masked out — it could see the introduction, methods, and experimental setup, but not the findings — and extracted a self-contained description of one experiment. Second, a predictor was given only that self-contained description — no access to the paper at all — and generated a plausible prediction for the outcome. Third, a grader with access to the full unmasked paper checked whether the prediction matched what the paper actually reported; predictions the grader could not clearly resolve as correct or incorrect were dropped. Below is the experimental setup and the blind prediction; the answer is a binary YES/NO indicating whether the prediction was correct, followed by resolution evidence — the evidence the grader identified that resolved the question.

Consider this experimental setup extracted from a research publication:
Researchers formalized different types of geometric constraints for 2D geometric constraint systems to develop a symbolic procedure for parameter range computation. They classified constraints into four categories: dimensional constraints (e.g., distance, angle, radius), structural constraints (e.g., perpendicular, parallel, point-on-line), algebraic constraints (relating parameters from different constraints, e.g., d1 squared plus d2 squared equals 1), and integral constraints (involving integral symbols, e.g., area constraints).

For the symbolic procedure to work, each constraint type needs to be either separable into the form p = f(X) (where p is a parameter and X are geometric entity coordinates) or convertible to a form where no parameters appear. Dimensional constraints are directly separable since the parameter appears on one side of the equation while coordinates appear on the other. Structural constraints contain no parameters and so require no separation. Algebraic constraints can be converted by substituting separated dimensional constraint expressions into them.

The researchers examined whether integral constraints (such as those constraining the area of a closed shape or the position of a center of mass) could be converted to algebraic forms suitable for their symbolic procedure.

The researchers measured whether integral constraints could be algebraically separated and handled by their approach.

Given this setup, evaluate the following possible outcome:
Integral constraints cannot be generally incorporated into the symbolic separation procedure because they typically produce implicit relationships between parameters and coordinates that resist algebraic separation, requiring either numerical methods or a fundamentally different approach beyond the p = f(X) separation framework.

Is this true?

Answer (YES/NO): YES